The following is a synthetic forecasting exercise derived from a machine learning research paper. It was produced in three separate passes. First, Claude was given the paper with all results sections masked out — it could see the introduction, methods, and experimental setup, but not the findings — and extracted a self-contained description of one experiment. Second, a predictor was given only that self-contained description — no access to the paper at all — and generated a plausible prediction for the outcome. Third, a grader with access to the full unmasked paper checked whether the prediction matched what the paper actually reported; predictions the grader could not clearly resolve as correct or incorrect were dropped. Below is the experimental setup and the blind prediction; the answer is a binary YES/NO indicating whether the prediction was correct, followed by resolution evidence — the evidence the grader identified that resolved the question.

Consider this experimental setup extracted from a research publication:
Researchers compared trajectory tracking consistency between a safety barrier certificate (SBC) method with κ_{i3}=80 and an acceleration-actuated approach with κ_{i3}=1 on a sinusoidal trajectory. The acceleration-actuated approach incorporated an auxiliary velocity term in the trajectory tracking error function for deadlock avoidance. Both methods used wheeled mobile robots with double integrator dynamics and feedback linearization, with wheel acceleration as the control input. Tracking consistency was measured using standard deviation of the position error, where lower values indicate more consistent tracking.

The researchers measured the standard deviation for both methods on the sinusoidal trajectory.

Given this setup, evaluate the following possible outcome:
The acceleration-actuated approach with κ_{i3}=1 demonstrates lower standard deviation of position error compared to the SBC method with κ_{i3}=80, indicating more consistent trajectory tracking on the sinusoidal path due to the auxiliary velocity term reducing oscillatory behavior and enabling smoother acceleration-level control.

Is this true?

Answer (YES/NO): NO